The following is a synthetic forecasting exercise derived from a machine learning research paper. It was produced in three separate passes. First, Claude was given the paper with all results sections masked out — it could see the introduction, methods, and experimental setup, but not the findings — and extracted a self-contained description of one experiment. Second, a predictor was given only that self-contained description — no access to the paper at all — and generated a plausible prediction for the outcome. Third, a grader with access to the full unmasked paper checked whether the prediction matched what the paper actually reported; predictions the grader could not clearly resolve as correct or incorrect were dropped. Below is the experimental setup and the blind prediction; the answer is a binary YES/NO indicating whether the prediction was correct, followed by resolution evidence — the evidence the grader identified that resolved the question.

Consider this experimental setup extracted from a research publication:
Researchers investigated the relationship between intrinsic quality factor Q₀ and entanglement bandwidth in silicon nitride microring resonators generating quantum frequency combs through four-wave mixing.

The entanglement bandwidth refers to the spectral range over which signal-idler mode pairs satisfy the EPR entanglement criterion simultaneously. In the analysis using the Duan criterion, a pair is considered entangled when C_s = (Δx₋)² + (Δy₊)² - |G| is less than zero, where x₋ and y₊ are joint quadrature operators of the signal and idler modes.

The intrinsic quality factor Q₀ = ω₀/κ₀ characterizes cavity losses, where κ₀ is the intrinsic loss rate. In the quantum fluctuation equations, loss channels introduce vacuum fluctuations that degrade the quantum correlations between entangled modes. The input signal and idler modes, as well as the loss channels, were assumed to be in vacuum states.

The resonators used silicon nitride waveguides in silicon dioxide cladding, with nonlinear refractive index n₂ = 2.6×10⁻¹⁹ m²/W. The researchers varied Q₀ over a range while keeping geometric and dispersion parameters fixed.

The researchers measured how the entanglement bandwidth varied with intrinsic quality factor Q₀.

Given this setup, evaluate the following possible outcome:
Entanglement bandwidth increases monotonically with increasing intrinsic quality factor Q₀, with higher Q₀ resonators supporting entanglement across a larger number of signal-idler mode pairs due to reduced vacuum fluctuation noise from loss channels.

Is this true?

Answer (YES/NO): NO